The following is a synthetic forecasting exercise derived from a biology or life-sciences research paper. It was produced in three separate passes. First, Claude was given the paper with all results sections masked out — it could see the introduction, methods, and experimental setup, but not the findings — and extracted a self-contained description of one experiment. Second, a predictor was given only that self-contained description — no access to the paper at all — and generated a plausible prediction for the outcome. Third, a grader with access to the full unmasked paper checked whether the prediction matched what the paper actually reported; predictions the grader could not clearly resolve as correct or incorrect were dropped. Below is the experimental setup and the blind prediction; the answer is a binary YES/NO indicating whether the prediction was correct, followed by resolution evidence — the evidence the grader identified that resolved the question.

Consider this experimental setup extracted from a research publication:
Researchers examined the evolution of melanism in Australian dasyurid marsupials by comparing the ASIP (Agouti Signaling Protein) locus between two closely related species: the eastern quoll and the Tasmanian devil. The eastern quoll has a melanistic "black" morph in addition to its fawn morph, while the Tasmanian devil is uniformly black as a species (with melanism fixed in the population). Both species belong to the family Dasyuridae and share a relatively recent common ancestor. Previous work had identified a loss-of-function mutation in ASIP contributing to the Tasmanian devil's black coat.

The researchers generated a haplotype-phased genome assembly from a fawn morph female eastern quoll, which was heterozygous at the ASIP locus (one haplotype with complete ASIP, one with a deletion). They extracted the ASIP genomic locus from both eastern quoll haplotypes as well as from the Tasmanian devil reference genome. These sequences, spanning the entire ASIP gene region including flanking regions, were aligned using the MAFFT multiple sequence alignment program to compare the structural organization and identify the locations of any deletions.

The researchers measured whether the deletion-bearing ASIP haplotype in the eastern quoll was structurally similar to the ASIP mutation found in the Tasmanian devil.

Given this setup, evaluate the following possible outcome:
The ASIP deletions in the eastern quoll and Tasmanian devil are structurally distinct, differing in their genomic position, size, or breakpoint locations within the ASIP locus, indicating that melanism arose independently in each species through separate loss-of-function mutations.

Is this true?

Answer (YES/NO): NO